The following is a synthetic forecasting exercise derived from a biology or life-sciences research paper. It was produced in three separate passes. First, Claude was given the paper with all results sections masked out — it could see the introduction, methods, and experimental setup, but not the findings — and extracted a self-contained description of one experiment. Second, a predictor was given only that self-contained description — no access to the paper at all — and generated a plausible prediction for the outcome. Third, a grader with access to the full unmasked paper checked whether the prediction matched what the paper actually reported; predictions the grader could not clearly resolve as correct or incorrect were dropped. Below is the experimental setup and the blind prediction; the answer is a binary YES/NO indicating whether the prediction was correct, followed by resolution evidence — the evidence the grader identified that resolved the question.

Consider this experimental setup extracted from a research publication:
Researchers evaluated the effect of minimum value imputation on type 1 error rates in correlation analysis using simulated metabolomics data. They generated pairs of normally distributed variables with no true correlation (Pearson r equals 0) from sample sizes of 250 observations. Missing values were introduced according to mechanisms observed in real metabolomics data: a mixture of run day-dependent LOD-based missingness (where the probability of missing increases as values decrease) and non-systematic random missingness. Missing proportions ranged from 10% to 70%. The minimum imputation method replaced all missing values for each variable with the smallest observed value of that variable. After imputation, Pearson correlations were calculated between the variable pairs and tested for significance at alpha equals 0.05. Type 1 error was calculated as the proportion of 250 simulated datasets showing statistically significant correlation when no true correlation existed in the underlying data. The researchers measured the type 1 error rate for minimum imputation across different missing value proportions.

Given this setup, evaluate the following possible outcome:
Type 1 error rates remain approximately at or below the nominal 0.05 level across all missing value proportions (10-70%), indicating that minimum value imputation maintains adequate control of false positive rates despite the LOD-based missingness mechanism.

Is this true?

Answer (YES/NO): NO